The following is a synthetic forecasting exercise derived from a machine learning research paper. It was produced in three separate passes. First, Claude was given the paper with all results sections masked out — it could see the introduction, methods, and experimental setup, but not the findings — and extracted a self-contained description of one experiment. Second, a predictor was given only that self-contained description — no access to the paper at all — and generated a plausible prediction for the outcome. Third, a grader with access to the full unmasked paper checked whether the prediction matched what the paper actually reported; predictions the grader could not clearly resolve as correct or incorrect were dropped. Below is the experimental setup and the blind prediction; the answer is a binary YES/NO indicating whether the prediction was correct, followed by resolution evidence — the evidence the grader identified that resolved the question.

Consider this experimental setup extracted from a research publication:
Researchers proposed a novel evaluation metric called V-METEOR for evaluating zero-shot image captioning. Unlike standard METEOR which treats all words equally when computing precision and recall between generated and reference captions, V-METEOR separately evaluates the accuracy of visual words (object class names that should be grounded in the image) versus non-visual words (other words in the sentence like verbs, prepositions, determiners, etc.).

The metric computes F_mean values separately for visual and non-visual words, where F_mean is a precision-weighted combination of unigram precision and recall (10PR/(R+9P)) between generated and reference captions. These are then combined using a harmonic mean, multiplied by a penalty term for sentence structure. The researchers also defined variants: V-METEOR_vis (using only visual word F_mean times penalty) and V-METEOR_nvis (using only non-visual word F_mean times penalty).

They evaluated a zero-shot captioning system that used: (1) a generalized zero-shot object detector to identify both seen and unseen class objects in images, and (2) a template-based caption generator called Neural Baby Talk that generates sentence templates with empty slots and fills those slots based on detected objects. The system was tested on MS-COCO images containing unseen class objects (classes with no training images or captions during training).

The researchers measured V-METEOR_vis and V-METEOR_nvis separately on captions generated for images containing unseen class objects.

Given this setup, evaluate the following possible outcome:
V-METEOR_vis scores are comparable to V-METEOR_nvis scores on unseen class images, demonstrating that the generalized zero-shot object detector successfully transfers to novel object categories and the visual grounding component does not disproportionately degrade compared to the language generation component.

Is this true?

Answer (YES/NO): NO